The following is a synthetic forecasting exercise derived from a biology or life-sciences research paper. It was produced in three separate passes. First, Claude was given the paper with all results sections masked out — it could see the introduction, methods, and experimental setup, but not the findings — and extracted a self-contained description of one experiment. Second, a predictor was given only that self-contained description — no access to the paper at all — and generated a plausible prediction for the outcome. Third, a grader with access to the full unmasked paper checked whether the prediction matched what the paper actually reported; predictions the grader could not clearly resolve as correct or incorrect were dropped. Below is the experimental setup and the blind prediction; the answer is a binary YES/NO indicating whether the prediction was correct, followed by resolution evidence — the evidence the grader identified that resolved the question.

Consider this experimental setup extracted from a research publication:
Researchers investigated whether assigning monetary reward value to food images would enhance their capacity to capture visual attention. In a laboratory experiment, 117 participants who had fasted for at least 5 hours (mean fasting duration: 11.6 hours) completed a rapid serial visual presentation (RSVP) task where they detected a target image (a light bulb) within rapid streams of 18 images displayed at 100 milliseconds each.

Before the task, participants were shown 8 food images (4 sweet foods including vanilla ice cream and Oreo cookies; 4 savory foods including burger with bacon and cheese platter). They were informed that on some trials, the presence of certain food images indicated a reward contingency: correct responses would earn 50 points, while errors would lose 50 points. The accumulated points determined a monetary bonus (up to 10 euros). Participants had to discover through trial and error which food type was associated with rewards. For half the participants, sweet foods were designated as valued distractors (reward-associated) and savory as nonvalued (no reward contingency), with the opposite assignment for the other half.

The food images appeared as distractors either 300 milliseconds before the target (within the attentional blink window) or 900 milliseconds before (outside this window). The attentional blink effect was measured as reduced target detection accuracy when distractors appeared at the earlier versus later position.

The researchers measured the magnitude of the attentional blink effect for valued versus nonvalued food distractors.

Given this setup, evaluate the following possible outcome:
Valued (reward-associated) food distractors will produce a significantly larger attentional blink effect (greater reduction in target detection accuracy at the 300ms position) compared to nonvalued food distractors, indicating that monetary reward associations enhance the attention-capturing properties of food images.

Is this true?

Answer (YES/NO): NO